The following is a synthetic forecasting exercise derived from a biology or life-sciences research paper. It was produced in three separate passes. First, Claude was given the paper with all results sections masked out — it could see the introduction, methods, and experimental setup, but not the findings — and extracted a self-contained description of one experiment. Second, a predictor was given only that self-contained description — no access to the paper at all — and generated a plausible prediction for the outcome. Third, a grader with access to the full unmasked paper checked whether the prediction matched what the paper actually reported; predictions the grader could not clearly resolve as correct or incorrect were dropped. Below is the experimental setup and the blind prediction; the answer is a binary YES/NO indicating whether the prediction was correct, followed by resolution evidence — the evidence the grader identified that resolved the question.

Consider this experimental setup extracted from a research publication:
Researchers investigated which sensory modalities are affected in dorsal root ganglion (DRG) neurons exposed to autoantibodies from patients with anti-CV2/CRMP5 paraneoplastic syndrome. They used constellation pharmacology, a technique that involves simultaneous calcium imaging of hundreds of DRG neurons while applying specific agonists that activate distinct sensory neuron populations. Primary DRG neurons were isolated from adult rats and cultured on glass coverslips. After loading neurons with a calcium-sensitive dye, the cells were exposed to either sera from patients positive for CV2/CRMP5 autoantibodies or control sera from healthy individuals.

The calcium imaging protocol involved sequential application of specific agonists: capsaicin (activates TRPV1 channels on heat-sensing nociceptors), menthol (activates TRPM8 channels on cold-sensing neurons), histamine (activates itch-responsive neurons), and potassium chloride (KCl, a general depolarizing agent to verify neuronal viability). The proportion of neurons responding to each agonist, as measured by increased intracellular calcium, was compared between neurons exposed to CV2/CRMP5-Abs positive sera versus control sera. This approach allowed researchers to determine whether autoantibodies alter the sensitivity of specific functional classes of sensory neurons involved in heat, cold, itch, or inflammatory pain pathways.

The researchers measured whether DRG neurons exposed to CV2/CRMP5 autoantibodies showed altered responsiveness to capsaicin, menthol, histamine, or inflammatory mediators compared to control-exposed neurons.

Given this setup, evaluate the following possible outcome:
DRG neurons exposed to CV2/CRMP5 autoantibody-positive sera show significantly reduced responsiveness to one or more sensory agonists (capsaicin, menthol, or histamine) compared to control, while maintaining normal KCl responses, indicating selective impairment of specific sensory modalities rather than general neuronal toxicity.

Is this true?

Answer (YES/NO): NO